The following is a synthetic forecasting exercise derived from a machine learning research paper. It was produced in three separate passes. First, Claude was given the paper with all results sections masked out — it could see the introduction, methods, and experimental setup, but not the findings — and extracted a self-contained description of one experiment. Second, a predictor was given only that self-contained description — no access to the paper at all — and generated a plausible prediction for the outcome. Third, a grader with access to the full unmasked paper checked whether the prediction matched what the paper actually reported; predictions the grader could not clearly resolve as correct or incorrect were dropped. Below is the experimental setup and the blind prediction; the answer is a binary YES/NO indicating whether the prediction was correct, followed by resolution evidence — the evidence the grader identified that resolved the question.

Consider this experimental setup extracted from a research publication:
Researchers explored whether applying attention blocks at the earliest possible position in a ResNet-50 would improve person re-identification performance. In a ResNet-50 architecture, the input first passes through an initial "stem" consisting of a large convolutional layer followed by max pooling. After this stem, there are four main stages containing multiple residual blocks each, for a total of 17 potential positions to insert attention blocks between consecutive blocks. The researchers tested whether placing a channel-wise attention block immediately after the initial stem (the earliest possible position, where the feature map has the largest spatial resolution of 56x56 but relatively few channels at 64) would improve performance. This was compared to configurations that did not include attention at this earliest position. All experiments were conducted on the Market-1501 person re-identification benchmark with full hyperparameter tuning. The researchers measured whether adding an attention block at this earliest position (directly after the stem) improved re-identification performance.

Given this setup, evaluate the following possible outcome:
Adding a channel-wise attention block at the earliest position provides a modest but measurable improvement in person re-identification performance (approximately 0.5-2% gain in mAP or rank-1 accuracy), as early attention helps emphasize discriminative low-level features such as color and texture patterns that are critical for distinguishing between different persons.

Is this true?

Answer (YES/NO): NO